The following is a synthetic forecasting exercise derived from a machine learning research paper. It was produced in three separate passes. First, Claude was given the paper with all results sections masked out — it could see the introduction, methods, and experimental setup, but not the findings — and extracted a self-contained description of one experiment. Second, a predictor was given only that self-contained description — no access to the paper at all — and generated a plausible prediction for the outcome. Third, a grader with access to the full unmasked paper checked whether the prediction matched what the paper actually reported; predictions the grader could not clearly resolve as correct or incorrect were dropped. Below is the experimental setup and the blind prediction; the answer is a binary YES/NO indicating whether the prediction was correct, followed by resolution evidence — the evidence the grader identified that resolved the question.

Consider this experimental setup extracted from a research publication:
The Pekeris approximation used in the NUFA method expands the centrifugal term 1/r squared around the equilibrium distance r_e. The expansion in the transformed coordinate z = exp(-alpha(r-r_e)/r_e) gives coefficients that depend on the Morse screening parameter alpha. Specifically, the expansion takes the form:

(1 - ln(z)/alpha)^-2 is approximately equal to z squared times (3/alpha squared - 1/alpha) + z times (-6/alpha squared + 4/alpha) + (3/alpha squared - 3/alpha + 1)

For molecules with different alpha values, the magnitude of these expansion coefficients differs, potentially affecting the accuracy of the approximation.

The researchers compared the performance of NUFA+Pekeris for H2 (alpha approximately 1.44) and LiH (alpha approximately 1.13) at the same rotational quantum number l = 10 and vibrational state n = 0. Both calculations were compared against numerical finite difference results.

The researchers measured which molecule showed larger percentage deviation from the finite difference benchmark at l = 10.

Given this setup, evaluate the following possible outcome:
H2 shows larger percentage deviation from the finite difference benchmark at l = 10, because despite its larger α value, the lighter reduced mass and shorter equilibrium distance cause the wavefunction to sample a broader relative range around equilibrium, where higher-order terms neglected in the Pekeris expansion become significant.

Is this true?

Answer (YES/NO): YES